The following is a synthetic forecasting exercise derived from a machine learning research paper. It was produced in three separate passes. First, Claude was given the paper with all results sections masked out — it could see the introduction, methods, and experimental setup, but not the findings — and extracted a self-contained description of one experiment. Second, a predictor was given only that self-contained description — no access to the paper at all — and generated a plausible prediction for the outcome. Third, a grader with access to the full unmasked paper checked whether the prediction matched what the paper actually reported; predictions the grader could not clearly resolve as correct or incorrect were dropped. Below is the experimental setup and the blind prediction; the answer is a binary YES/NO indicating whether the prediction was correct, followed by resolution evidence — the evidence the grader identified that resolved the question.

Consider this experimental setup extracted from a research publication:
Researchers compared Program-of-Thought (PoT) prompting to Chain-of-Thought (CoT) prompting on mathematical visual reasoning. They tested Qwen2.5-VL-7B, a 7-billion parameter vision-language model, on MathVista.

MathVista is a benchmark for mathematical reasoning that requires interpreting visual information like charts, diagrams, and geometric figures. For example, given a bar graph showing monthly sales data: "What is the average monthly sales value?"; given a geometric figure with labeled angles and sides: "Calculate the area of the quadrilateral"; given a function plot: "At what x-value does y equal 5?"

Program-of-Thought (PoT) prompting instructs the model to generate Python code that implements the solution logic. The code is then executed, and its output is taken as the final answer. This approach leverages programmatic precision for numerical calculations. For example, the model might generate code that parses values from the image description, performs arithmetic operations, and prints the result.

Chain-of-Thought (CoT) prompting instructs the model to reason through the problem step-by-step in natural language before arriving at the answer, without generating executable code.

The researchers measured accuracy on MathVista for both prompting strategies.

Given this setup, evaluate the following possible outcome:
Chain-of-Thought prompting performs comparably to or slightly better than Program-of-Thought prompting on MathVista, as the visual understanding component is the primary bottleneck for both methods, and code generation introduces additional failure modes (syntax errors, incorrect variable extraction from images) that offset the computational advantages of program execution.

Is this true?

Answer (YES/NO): NO